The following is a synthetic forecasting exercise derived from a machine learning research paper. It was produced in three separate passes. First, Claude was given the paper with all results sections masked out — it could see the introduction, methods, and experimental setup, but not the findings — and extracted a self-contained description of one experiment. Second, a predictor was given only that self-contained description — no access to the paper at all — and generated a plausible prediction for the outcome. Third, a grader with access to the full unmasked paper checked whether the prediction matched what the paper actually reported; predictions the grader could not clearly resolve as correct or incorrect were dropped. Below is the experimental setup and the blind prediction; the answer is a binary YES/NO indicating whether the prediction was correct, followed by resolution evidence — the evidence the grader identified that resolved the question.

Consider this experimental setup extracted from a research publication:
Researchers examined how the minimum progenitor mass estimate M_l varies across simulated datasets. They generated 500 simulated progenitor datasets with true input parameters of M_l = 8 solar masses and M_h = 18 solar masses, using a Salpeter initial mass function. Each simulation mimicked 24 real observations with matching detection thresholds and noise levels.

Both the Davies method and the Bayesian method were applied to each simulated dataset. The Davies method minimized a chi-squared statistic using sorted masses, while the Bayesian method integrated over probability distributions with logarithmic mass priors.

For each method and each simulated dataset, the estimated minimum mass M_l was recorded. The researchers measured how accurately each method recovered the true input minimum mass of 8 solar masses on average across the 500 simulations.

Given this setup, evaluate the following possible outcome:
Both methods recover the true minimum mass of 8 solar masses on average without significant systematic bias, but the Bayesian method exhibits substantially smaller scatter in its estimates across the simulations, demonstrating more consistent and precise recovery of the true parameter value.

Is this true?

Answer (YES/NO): NO